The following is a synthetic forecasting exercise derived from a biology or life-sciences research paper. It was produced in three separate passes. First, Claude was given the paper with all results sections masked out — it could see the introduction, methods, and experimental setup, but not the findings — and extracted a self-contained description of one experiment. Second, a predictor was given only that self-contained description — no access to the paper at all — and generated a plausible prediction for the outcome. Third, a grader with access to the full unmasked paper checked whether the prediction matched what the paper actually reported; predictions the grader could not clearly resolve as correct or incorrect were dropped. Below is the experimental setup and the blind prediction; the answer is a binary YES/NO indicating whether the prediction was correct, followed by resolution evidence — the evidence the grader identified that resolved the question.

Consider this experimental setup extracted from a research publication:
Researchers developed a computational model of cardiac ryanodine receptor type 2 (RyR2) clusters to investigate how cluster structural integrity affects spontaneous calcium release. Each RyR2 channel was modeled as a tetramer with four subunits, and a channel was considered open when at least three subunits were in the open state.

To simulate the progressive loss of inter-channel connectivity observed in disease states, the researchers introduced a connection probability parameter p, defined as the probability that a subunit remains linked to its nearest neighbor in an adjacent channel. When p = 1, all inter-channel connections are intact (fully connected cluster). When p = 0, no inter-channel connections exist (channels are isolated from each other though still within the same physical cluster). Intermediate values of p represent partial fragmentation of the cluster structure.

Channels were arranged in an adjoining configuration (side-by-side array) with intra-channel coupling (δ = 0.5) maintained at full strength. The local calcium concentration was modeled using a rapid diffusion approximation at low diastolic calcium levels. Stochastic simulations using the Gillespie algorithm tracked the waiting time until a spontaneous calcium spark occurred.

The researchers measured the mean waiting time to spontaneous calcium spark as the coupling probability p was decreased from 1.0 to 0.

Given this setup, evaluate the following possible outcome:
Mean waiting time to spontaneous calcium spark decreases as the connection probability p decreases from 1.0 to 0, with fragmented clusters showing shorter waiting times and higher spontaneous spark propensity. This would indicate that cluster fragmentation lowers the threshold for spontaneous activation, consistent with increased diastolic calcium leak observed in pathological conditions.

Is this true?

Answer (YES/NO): YES